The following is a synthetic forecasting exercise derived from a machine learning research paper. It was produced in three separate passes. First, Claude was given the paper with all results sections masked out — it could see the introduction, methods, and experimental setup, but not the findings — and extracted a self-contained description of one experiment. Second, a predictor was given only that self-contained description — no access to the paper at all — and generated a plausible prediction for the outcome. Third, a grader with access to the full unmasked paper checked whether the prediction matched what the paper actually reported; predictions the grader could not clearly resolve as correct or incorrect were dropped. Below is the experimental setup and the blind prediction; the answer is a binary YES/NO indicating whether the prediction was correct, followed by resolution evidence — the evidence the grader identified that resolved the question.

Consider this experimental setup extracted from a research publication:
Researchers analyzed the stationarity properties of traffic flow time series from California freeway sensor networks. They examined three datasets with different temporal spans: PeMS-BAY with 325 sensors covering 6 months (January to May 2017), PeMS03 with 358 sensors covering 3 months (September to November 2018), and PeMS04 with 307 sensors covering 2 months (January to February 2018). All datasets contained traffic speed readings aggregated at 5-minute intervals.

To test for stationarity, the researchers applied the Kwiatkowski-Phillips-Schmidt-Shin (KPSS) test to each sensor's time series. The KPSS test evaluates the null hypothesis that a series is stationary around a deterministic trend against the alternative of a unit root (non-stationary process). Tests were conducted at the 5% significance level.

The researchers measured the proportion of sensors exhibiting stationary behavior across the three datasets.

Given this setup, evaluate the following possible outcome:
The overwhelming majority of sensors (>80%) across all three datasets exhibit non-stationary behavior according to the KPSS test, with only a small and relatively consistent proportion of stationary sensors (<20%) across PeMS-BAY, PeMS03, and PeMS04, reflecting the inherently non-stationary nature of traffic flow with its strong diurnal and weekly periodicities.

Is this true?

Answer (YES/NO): NO